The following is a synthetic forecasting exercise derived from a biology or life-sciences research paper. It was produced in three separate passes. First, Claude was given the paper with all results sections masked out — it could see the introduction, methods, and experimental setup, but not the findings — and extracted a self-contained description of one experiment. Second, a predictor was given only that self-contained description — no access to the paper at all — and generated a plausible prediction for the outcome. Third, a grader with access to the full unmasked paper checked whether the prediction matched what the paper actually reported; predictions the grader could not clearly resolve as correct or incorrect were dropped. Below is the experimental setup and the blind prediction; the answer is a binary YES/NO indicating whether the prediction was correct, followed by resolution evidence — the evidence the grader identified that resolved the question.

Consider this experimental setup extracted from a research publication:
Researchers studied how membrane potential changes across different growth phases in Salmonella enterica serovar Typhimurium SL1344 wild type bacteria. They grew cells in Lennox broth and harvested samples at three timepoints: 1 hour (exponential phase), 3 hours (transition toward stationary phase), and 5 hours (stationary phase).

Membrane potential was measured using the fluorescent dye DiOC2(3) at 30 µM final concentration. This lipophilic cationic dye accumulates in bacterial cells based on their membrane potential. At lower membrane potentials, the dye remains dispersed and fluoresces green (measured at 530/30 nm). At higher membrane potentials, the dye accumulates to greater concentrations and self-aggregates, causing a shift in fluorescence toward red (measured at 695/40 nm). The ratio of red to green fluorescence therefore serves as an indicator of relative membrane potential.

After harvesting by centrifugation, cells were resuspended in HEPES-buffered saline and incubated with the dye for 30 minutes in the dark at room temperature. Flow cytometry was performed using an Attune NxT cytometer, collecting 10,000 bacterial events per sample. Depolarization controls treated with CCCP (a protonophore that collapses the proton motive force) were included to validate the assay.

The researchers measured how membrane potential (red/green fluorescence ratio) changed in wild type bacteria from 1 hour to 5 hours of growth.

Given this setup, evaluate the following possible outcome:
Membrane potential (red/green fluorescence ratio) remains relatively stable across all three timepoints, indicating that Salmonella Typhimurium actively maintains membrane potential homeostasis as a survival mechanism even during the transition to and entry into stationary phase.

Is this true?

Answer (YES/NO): NO